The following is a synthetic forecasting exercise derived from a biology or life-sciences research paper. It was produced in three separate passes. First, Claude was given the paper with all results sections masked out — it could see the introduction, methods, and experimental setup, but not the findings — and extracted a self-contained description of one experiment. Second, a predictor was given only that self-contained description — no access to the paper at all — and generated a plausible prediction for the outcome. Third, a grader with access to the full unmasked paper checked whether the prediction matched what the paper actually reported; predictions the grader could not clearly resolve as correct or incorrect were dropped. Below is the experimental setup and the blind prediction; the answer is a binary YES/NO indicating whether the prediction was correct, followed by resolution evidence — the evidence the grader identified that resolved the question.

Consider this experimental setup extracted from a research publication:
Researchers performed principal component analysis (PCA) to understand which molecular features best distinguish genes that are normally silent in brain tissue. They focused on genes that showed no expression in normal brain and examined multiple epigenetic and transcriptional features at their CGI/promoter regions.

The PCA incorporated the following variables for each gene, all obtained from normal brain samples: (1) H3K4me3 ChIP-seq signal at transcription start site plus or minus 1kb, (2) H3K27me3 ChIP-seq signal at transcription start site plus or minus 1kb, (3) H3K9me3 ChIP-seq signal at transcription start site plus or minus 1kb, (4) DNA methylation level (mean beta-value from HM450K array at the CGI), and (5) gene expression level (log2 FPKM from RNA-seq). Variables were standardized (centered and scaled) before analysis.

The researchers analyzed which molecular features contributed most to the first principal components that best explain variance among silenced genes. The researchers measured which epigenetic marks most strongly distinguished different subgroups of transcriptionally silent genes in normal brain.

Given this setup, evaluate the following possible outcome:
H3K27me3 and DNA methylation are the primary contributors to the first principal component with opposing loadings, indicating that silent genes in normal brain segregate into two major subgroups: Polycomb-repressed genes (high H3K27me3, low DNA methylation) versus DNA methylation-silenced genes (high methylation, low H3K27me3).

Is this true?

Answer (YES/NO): NO